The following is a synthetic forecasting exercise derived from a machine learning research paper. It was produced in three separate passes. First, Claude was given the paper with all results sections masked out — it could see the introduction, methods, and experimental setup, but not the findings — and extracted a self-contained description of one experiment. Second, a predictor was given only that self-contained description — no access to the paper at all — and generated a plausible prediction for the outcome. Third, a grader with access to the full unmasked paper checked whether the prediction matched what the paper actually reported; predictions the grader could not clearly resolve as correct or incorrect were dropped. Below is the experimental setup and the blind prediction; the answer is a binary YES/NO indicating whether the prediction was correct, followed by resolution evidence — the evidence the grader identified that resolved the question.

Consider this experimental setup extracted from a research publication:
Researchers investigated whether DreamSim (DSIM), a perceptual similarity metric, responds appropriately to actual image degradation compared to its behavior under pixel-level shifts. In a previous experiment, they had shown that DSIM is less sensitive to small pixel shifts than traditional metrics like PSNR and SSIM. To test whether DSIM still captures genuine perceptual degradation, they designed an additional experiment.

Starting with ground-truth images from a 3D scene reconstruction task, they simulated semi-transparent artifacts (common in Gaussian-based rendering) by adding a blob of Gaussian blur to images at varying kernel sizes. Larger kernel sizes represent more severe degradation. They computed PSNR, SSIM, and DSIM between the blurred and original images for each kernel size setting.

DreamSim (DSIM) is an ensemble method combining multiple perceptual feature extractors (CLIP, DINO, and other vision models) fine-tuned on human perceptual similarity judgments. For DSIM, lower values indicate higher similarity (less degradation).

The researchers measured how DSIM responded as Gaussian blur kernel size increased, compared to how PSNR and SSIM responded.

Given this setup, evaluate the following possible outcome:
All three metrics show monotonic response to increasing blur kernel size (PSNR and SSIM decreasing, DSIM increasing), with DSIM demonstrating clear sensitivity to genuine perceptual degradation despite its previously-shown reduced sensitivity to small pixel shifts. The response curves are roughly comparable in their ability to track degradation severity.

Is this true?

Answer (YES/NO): YES